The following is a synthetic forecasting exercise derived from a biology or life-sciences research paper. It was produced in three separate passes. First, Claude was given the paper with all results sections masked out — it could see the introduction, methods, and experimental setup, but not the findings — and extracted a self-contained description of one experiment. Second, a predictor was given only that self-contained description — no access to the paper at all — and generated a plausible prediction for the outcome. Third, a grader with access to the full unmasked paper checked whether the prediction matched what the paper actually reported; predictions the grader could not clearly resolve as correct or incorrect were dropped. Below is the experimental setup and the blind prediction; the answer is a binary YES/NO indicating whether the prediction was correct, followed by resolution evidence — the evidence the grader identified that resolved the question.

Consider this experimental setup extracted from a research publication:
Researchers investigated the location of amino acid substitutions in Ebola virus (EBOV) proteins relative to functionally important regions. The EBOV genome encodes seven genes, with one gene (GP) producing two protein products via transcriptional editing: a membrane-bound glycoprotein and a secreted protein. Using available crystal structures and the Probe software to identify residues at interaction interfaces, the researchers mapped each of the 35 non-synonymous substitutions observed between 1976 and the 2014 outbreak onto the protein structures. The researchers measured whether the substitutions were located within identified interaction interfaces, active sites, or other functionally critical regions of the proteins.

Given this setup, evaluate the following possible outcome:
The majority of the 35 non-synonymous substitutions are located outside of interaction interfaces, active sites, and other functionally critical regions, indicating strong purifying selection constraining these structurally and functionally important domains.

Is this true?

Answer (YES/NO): NO